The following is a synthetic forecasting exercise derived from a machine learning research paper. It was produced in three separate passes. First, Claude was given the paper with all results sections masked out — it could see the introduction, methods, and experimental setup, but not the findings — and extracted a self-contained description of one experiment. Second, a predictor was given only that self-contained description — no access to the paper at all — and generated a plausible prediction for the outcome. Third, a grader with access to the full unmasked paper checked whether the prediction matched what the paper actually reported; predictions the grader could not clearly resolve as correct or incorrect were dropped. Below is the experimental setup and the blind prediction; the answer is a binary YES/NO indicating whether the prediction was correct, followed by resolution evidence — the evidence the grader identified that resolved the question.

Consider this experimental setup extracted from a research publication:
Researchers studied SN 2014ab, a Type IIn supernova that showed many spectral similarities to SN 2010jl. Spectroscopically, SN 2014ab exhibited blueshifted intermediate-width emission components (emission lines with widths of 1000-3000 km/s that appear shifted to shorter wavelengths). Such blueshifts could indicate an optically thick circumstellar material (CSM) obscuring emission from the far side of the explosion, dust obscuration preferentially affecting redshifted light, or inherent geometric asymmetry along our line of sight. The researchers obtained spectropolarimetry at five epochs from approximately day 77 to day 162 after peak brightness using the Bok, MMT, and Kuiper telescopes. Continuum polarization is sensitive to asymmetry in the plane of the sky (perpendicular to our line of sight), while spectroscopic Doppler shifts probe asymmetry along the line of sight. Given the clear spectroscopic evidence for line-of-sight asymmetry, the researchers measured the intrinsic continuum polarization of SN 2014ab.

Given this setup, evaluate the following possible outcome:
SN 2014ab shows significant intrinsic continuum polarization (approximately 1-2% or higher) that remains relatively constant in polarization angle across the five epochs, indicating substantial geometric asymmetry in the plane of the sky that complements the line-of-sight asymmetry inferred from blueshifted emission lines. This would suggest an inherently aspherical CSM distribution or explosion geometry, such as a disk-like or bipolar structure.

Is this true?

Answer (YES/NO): NO